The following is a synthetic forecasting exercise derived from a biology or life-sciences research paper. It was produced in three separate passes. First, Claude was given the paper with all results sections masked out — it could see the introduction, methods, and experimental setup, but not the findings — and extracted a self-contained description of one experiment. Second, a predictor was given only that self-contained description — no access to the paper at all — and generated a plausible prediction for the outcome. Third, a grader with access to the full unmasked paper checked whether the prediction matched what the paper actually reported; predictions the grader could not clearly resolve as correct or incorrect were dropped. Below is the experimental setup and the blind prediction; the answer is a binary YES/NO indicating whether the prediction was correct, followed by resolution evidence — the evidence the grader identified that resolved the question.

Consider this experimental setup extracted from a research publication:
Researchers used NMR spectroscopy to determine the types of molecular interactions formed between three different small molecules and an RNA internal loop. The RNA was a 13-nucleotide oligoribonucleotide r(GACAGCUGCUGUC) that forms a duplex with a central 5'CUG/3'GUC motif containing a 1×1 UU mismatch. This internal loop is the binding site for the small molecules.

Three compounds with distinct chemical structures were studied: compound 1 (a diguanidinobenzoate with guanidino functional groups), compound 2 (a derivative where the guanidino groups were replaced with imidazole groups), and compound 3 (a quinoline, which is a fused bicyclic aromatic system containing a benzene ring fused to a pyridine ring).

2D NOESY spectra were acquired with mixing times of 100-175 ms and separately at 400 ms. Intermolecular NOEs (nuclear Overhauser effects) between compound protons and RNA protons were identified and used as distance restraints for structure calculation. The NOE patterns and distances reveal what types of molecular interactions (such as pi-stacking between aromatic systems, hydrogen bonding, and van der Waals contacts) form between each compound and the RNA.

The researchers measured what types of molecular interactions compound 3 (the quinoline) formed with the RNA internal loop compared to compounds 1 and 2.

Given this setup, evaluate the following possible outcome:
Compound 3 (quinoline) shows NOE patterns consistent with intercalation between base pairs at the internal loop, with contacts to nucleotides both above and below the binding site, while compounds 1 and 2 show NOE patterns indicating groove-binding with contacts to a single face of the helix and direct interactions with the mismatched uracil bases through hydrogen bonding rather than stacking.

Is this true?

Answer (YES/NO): NO